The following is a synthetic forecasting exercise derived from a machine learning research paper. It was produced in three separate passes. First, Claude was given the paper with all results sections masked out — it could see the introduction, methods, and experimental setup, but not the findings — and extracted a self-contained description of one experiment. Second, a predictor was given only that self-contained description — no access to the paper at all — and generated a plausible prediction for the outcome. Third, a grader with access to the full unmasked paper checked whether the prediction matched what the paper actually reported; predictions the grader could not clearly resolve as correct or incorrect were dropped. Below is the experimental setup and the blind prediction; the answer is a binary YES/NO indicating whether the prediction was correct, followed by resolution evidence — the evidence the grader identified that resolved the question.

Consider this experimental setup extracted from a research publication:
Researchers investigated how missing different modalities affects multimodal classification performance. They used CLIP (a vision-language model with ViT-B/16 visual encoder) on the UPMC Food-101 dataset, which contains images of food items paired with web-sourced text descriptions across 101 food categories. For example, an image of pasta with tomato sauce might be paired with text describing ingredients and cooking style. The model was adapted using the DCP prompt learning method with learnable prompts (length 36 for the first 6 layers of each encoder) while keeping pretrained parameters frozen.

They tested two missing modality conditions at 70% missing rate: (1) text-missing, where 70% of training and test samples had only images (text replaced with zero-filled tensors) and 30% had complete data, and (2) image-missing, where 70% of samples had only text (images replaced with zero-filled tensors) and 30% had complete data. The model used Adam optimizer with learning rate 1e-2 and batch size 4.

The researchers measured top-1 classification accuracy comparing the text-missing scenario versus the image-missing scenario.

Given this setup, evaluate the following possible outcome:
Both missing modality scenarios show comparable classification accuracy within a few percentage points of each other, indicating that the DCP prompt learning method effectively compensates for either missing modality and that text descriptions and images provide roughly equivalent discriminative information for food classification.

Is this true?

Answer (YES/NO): NO